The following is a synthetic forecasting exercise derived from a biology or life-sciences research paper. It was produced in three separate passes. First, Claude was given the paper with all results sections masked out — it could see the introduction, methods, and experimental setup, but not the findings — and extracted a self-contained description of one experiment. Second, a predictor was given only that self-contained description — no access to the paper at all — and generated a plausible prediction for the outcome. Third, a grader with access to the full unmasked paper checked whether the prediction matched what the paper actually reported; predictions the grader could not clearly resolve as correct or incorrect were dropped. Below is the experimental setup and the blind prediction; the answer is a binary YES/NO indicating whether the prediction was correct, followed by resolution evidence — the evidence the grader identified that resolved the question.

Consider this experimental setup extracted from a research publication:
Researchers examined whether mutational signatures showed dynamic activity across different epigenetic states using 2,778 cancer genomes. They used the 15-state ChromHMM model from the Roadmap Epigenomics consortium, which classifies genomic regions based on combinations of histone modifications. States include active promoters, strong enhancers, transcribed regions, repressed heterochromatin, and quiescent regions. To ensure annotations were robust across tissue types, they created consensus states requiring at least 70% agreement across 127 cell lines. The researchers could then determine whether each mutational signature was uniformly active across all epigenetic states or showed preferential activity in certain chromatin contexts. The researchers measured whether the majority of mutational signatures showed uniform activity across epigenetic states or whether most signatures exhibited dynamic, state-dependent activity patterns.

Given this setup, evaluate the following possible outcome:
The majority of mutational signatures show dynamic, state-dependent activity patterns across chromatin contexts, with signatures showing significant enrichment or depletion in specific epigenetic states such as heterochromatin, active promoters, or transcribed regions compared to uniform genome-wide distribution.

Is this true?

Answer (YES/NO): YES